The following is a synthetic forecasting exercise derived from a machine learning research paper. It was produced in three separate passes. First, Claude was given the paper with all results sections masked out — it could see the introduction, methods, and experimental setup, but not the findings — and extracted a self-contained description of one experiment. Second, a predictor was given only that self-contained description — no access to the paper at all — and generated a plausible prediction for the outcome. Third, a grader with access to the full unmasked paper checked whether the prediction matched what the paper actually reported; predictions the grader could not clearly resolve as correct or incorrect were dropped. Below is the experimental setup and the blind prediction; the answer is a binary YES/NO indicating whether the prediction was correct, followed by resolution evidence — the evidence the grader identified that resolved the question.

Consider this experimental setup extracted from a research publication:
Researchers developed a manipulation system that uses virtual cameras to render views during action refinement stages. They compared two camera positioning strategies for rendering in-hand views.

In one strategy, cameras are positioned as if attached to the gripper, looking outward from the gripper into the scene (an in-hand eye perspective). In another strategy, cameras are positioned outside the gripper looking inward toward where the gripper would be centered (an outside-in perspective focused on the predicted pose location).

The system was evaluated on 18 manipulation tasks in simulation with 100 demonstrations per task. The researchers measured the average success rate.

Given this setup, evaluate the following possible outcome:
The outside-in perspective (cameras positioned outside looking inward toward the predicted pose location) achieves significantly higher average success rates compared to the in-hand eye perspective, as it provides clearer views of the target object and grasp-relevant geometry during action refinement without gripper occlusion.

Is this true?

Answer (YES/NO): NO